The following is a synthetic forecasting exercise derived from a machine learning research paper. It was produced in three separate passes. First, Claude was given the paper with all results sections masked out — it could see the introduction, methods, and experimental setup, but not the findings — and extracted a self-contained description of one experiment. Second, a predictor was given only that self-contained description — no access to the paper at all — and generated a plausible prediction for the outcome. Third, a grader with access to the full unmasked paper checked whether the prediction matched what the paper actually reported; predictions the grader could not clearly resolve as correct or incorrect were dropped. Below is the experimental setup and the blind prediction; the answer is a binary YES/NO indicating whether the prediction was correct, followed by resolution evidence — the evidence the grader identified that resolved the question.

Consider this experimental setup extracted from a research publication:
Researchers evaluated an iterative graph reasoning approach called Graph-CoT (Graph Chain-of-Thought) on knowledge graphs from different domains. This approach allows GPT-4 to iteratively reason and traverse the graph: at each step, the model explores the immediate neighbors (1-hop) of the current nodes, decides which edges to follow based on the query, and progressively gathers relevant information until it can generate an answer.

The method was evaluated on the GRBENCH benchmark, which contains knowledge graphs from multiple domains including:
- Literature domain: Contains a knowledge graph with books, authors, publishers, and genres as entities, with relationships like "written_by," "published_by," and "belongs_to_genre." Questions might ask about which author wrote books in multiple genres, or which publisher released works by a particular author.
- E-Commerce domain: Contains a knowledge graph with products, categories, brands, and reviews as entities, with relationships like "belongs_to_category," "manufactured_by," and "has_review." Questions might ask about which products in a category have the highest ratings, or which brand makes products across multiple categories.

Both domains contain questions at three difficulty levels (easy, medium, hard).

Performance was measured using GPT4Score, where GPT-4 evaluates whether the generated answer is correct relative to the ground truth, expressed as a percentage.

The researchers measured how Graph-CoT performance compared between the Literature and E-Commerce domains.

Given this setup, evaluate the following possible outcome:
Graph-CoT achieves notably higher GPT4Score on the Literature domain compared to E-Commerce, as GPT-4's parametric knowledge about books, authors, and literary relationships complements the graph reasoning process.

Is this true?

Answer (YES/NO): NO